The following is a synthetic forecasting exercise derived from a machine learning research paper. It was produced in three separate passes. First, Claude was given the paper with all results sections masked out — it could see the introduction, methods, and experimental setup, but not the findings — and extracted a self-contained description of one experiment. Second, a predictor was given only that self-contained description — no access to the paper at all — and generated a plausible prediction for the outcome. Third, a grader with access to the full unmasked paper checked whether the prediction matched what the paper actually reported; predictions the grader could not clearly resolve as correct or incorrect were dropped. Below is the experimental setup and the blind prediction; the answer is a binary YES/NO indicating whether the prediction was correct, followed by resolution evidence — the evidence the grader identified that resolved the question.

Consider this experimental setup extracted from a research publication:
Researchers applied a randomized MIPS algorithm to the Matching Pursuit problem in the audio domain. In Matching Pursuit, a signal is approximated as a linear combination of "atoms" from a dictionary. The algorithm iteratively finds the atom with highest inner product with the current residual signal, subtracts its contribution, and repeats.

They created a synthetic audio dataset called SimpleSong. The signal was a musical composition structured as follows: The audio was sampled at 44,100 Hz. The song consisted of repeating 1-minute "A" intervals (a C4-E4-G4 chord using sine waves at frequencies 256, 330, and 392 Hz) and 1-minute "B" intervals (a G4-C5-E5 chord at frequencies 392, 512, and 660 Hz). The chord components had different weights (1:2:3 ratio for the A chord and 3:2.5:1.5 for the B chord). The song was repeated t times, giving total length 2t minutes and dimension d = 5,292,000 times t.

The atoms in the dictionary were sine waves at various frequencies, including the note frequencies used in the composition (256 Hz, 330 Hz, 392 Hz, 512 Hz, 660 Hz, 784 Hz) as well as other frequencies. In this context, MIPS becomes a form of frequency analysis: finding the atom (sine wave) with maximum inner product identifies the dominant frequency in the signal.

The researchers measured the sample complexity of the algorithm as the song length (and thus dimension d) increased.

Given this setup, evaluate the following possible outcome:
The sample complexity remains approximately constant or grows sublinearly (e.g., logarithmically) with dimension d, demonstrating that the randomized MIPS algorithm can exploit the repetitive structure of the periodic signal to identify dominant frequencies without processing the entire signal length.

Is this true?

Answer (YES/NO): YES